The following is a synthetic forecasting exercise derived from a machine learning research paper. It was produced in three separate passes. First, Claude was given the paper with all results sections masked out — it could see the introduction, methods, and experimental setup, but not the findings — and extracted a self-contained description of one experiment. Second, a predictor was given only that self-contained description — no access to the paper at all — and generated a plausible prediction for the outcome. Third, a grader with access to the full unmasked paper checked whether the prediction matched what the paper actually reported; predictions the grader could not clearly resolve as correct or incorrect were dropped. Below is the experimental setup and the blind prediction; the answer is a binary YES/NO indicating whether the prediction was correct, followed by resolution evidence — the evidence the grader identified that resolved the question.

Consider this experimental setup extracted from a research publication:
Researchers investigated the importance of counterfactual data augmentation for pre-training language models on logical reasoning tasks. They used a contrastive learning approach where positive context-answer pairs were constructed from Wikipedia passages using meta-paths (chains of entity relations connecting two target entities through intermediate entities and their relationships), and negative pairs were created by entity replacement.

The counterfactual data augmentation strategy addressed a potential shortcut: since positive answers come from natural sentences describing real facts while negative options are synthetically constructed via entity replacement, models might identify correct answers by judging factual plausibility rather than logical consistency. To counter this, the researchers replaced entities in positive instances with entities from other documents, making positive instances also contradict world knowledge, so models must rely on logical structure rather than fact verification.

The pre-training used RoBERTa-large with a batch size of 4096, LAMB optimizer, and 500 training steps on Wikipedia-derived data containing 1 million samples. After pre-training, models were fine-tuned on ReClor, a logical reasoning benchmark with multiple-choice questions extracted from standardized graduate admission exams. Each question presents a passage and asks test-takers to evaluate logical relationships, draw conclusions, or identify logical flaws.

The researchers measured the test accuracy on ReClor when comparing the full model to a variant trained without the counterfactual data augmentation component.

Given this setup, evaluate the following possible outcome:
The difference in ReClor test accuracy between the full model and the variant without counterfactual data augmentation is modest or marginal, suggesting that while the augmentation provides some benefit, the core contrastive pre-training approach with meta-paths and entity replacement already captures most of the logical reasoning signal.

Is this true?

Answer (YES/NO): NO